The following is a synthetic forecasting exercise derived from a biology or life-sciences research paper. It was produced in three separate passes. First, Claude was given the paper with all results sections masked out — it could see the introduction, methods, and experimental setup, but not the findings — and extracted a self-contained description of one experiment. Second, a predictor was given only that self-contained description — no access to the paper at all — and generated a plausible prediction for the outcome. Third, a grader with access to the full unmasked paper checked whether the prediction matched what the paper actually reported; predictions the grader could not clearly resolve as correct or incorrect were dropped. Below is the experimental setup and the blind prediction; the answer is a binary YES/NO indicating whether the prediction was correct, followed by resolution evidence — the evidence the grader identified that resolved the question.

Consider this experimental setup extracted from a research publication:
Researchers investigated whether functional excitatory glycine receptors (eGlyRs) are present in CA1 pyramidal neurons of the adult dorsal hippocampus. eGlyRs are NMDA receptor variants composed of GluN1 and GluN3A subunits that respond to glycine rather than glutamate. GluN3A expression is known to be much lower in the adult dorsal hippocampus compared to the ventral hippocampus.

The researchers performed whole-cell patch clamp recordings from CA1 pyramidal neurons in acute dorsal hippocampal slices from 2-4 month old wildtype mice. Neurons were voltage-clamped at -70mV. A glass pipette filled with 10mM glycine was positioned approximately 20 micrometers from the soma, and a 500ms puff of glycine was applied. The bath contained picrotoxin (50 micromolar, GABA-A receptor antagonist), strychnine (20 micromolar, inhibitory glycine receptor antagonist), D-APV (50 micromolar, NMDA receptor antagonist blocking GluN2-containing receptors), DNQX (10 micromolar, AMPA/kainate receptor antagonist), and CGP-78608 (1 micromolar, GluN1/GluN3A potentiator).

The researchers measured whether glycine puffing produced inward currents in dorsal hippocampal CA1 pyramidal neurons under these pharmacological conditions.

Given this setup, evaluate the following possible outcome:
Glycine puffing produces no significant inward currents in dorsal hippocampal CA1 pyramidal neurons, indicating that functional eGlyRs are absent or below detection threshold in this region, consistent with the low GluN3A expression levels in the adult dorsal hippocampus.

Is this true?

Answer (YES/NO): NO